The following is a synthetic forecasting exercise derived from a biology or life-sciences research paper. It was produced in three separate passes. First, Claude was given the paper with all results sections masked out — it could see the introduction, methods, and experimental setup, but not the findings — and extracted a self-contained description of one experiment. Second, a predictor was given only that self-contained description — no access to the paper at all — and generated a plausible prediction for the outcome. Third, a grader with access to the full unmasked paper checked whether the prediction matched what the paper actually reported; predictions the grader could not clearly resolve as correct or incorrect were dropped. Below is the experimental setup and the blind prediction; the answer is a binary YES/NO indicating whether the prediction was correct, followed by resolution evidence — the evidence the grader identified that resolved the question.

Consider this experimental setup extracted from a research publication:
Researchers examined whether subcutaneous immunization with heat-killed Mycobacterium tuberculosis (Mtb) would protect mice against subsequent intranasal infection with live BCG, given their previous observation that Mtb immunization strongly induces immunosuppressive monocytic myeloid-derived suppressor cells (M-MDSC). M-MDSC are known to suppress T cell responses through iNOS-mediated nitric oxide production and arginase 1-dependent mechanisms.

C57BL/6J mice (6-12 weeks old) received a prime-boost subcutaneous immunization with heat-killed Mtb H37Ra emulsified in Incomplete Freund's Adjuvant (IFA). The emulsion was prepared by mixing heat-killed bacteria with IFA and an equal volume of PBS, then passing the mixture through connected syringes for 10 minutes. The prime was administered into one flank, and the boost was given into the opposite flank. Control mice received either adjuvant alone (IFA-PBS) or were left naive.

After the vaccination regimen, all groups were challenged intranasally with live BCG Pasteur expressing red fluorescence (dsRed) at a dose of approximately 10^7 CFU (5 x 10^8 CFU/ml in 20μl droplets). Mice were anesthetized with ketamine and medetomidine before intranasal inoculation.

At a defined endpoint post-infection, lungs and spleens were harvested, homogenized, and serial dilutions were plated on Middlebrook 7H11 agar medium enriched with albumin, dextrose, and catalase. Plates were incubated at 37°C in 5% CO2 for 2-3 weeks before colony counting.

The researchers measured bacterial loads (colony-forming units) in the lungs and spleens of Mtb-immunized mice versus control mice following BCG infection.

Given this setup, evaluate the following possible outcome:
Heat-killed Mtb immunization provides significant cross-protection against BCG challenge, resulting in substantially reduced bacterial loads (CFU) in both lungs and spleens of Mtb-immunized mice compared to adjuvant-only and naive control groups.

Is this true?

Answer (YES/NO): NO